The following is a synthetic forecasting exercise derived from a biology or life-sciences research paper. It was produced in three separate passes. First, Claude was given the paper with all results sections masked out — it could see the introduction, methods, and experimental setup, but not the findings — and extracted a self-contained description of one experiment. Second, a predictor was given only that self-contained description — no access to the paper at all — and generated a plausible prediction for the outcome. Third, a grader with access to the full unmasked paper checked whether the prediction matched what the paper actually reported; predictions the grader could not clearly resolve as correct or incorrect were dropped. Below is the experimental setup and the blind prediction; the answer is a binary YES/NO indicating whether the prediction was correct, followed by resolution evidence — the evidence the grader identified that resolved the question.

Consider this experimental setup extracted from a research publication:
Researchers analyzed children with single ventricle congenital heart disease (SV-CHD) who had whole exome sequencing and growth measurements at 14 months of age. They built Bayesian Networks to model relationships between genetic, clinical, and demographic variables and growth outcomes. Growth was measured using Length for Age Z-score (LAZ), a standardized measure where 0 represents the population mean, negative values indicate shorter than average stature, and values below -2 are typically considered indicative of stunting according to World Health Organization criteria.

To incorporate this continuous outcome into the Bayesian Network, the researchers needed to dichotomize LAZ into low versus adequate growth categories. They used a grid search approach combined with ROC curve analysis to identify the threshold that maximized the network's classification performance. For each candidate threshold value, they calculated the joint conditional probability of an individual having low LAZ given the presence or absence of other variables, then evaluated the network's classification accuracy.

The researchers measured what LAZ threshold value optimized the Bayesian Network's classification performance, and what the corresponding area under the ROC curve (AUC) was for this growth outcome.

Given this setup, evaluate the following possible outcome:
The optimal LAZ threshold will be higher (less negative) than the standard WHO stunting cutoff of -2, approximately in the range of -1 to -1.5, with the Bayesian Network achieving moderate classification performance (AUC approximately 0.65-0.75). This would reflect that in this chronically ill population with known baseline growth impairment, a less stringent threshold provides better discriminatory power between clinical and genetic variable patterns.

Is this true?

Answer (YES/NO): NO